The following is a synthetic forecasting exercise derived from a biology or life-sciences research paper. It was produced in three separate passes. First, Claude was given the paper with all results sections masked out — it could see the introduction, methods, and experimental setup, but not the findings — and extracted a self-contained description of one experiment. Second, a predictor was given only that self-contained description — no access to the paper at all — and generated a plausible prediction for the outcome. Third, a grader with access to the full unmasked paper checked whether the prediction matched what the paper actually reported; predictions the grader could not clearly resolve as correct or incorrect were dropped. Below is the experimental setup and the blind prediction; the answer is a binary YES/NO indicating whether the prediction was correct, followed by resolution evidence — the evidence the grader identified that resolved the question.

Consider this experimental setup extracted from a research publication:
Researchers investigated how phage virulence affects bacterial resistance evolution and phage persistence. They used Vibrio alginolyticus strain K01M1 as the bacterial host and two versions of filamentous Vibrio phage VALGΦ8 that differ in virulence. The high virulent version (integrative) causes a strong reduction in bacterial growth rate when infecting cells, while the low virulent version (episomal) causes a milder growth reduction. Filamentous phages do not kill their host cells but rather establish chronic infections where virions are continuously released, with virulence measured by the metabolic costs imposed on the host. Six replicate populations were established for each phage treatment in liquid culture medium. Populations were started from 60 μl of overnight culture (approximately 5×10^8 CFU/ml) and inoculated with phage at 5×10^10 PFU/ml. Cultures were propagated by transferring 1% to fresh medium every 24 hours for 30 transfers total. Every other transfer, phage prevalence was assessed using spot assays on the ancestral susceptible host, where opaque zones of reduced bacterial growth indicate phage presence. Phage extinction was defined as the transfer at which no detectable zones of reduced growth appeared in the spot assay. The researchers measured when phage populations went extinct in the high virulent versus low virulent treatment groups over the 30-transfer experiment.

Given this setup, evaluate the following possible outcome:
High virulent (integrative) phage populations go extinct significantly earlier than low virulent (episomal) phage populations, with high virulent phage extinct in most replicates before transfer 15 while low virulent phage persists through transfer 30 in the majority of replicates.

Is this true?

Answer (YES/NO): NO